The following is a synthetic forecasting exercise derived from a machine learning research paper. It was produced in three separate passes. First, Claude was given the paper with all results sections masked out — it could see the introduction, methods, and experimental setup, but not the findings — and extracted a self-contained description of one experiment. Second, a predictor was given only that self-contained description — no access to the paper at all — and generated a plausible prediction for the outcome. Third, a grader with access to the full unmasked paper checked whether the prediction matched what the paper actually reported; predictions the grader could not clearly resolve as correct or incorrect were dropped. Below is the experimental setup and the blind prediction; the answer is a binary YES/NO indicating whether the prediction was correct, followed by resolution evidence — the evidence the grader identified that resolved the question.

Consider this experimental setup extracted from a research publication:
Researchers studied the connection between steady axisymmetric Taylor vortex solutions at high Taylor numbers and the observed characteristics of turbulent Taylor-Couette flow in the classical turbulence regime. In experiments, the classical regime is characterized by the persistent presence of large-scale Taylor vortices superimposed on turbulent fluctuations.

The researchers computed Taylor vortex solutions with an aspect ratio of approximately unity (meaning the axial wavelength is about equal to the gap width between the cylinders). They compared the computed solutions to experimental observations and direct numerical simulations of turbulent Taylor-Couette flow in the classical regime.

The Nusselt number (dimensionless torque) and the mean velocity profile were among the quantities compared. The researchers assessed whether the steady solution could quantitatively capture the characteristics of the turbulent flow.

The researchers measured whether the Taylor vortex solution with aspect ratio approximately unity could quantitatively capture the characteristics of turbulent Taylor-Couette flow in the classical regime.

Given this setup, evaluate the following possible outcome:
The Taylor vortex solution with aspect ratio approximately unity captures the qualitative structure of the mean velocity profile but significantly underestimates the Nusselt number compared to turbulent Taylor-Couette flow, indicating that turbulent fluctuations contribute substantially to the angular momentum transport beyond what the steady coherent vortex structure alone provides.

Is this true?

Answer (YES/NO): NO